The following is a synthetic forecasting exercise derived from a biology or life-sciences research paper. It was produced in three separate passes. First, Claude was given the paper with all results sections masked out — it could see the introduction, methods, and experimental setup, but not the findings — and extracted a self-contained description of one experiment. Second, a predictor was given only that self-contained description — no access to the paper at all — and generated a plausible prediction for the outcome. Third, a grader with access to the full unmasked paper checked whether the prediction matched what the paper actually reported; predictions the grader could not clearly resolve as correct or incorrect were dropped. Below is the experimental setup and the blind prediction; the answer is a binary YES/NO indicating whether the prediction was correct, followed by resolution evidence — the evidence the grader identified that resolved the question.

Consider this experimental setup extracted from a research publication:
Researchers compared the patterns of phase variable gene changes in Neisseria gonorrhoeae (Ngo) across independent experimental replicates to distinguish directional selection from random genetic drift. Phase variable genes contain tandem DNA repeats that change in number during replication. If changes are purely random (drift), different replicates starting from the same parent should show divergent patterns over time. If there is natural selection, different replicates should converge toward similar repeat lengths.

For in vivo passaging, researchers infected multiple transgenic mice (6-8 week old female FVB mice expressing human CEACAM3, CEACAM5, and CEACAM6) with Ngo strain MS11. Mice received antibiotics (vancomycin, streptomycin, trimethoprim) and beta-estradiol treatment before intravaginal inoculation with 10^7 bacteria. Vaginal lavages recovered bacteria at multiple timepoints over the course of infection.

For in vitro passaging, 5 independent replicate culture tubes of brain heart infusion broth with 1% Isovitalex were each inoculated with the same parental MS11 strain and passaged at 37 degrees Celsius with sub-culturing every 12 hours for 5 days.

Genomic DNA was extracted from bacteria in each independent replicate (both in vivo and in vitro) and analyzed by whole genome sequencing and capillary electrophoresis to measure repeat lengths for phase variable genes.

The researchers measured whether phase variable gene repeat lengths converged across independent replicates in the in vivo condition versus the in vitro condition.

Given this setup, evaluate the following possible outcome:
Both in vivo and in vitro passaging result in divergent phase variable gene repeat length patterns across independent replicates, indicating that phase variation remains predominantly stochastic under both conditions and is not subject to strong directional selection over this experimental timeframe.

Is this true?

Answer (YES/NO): NO